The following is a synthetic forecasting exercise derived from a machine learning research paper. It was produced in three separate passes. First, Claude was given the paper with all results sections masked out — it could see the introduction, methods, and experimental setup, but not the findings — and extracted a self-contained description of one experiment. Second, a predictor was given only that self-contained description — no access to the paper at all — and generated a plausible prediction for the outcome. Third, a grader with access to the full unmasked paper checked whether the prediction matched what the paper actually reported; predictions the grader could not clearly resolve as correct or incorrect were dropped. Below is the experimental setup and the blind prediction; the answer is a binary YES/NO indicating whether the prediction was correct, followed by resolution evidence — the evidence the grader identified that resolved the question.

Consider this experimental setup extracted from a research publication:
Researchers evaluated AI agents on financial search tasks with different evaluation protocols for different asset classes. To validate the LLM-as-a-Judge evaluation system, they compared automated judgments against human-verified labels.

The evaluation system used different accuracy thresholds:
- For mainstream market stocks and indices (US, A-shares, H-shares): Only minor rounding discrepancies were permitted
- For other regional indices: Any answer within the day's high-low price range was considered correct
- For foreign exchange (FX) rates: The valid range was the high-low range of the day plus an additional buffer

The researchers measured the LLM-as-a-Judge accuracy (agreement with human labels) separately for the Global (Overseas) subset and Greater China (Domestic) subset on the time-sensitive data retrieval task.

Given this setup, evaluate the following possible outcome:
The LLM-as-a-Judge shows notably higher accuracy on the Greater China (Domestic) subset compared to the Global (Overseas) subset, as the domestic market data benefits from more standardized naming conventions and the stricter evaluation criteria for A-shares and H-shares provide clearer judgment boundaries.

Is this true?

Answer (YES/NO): NO